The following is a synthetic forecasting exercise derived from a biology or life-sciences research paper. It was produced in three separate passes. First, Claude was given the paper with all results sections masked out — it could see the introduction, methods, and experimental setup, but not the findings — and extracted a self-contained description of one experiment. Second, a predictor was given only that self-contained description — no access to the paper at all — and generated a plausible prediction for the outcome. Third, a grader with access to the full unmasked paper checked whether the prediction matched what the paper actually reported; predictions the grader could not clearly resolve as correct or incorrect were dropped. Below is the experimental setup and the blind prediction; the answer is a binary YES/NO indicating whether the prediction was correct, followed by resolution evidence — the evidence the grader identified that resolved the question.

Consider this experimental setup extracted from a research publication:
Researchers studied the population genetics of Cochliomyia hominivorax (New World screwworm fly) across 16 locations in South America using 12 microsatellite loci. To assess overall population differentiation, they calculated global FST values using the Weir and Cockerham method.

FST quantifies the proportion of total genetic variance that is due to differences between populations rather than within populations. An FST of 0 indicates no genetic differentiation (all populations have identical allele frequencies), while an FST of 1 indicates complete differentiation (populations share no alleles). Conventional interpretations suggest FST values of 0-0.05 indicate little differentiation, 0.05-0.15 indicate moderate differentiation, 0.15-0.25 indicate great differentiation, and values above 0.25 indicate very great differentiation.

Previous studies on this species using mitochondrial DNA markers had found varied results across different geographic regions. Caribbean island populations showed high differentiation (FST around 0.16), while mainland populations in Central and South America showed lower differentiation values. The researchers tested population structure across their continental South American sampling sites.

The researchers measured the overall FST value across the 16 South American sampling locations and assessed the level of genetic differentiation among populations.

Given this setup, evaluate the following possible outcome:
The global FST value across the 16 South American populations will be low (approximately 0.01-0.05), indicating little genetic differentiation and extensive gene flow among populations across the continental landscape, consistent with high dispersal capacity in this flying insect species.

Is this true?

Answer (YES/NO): YES